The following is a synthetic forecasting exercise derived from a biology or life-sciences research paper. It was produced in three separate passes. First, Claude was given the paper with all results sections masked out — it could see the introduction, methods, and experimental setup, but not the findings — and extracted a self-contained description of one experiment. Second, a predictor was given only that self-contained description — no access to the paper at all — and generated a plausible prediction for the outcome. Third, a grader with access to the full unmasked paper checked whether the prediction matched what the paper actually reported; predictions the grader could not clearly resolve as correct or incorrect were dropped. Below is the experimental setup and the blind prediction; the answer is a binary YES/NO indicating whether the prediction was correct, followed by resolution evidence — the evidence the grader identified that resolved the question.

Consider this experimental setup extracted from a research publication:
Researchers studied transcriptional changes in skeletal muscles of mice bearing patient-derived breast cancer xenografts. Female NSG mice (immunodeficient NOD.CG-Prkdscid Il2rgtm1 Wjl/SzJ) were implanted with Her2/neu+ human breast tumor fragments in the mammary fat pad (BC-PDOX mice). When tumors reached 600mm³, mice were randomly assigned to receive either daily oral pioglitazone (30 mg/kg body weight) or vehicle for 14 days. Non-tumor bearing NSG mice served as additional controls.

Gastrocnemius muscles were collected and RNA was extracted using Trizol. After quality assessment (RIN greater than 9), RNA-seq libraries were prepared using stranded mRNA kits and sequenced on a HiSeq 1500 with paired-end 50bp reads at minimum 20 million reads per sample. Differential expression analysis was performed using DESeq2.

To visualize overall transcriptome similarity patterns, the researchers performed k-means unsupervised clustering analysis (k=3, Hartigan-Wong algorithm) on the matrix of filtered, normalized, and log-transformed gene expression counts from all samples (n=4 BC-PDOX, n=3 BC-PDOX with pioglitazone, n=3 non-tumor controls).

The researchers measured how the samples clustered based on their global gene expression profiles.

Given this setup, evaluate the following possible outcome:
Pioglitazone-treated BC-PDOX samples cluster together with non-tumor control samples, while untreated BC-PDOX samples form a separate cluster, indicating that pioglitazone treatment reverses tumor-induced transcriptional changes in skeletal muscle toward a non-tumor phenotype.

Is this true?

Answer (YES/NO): NO